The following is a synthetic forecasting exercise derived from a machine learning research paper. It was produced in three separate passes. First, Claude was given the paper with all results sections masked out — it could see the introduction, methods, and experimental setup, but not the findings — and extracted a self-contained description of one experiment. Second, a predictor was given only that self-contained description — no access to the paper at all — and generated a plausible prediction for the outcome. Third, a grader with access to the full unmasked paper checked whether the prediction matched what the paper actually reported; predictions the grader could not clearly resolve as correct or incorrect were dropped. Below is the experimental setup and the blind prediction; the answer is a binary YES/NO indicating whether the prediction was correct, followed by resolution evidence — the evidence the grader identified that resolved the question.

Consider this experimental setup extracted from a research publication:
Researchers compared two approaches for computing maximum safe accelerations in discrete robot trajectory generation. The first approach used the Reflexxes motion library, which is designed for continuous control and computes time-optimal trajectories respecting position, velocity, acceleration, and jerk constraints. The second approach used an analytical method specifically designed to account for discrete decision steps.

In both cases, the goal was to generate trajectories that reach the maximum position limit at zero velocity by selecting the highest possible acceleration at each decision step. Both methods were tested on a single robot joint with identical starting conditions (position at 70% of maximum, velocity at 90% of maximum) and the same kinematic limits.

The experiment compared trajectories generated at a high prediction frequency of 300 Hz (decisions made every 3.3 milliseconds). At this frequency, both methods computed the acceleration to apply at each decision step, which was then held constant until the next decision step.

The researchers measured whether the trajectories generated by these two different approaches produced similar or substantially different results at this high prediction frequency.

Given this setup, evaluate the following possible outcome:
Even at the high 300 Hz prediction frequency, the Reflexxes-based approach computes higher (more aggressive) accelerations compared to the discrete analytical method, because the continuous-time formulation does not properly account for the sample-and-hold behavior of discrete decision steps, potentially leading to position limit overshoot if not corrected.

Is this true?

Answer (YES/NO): NO